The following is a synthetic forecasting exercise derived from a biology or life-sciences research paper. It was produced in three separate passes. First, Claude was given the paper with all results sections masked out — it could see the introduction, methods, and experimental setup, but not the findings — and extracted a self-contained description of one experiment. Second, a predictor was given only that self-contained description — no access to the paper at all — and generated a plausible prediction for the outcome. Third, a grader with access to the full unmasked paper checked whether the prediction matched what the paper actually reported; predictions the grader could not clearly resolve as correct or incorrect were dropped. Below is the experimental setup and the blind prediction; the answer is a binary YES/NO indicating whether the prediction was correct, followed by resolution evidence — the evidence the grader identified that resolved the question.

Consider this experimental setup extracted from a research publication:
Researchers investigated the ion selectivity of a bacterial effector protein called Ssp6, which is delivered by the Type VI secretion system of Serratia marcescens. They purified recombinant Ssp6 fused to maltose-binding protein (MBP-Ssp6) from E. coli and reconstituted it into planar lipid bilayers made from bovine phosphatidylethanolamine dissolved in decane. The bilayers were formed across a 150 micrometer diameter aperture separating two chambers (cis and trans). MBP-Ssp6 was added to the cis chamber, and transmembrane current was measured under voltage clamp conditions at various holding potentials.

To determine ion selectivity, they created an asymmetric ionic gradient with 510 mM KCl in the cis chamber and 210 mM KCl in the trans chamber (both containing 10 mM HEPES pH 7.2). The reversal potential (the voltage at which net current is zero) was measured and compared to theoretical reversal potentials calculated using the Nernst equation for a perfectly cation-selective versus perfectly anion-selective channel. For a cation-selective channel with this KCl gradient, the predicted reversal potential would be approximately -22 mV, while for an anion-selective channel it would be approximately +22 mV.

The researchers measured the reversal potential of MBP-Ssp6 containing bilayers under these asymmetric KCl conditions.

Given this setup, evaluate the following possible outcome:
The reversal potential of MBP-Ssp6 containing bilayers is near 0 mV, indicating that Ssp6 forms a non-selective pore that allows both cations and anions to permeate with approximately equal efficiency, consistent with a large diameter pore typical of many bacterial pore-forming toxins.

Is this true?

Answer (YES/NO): NO